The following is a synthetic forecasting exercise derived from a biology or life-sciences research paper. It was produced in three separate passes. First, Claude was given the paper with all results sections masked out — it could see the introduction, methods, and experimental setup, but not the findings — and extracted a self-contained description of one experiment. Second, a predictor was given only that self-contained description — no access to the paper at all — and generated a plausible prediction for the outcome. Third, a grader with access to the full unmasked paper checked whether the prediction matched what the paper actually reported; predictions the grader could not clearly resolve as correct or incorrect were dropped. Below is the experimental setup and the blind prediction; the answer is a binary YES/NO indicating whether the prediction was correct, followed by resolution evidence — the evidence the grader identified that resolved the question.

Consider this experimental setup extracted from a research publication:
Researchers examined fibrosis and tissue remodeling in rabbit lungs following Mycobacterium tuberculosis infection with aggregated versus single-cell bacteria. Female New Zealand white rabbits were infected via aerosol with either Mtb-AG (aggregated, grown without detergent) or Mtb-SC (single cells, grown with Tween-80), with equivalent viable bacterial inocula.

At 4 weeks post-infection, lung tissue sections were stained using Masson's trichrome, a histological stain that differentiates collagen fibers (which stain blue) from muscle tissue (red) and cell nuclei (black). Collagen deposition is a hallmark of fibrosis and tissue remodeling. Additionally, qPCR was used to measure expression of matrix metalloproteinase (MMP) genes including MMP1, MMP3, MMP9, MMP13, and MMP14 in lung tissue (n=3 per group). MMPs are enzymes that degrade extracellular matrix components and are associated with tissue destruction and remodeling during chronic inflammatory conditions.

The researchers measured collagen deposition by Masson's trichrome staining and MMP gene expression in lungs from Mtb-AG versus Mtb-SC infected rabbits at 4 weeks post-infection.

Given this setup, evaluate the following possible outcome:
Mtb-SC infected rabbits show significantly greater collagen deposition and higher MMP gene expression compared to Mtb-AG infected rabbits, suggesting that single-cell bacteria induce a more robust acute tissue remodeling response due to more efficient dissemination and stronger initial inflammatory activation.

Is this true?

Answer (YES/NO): NO